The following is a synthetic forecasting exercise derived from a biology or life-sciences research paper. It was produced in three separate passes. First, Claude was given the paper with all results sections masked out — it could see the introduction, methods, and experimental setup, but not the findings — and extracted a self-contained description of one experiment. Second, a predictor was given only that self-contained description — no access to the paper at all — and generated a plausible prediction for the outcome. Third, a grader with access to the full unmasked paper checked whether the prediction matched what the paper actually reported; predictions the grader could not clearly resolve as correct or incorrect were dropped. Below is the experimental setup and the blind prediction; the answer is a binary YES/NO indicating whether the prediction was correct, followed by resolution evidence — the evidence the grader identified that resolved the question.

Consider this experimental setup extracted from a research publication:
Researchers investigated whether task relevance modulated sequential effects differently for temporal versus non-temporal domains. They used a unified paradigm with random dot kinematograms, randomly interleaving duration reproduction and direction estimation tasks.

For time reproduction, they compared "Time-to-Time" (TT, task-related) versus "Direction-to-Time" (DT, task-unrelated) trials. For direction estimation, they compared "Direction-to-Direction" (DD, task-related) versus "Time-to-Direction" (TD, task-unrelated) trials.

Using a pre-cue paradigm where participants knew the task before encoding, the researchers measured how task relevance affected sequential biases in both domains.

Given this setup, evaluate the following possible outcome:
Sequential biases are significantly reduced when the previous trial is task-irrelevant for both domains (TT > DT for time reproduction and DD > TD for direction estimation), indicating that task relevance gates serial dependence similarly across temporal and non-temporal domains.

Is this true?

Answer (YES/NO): NO